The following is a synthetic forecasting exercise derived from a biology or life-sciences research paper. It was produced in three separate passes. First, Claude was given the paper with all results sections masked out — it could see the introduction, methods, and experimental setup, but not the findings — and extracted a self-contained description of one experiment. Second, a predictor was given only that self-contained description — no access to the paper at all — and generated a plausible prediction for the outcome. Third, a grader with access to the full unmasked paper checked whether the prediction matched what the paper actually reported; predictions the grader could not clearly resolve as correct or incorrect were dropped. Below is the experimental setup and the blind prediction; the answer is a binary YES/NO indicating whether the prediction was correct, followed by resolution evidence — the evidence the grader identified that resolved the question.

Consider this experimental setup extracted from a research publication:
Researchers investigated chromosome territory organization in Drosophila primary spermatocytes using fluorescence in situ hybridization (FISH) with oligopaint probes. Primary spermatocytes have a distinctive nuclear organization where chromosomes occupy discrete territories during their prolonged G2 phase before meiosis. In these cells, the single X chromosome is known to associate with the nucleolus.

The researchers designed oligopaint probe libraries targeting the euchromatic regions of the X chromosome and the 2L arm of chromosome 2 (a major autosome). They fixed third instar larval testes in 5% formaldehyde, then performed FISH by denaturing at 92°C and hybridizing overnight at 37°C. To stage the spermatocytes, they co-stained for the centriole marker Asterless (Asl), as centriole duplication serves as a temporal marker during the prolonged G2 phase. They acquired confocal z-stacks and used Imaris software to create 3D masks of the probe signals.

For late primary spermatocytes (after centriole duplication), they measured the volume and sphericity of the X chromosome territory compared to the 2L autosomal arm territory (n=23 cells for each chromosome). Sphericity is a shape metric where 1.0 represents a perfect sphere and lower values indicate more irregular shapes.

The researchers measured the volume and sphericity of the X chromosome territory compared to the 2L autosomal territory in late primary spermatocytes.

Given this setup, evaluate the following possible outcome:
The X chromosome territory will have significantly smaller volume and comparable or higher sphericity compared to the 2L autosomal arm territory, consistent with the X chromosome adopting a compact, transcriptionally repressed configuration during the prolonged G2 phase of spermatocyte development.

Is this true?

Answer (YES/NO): NO